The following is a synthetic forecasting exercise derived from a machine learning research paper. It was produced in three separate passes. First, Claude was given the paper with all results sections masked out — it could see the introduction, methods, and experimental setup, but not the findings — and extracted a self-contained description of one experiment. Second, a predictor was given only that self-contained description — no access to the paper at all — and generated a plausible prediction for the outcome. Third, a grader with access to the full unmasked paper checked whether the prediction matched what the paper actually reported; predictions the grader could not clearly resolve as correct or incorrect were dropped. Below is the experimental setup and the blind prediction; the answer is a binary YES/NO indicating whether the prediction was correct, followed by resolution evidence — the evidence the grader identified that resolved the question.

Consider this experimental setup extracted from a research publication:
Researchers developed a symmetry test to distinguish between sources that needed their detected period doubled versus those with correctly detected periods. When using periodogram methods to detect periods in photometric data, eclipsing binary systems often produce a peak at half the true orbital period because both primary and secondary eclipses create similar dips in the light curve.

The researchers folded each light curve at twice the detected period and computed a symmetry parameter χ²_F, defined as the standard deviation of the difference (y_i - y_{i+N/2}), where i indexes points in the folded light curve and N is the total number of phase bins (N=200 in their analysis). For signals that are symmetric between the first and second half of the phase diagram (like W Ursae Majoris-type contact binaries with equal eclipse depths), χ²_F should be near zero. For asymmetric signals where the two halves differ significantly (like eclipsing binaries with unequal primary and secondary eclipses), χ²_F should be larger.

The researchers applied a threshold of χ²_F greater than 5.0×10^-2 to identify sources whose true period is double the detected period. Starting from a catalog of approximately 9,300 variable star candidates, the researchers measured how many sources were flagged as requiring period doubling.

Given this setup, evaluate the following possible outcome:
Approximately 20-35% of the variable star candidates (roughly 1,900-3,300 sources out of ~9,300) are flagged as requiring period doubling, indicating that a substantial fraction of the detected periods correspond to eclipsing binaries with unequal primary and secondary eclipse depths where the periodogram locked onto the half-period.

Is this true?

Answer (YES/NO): NO